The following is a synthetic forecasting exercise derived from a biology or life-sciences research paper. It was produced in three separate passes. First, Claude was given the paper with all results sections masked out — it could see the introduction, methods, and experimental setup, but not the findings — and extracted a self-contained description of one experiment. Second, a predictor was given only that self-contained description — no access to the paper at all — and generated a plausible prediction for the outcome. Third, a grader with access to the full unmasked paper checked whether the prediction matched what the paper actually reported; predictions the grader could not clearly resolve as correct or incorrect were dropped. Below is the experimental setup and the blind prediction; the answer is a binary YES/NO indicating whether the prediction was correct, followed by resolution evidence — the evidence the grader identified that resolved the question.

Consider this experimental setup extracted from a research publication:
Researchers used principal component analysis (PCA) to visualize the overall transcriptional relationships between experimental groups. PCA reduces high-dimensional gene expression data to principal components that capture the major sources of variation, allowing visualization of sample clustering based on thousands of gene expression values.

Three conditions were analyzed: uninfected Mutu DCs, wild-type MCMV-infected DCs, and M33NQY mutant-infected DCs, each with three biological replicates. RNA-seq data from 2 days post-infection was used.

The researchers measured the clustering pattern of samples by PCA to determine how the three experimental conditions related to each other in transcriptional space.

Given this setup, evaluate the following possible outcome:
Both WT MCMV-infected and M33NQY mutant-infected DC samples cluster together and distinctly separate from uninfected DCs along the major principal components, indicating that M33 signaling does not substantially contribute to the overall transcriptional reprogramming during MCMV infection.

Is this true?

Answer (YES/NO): YES